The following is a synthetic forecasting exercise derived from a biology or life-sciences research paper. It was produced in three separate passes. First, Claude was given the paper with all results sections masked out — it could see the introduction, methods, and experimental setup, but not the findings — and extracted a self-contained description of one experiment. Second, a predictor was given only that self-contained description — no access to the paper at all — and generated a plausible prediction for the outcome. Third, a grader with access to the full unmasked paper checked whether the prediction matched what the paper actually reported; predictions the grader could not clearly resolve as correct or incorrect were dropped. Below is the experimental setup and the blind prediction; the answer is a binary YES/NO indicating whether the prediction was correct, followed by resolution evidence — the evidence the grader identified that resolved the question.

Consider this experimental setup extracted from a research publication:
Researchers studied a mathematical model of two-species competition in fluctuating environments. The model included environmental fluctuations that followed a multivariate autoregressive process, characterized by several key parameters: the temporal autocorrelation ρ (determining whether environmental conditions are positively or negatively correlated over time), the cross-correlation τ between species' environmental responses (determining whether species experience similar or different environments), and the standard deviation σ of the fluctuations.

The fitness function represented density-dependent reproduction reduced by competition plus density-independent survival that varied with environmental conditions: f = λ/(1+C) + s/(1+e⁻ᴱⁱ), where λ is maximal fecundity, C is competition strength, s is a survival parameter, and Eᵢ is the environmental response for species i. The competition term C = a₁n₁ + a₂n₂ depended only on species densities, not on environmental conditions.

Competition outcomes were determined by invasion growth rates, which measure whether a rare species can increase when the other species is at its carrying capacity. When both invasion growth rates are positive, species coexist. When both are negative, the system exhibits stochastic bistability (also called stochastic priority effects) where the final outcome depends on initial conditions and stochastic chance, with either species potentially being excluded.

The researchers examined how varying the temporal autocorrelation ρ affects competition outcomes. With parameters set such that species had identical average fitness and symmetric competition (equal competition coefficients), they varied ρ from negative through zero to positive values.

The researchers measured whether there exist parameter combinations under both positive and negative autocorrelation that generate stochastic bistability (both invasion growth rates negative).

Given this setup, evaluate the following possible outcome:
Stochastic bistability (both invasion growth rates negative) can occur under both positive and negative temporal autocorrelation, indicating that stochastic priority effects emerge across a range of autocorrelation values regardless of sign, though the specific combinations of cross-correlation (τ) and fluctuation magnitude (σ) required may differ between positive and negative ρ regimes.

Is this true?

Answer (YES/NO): YES